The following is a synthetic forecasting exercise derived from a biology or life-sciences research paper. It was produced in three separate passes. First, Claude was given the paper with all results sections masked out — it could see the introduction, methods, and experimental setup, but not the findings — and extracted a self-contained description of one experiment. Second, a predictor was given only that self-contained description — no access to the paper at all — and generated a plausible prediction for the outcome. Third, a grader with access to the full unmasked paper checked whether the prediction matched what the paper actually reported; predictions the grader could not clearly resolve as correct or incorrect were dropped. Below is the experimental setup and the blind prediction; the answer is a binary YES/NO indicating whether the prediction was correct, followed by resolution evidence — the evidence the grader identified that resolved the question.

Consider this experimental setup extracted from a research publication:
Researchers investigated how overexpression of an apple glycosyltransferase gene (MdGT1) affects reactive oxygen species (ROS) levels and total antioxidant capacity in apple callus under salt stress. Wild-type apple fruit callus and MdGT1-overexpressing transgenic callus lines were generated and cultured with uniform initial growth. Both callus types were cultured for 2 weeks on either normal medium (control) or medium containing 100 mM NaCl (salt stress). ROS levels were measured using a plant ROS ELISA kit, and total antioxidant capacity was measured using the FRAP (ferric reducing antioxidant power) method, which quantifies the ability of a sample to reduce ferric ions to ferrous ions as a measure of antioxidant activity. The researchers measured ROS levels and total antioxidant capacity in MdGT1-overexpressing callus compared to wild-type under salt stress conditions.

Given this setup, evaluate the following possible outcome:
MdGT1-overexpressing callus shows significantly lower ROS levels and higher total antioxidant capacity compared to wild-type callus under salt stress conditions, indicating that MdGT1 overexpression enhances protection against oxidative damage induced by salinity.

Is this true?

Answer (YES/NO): NO